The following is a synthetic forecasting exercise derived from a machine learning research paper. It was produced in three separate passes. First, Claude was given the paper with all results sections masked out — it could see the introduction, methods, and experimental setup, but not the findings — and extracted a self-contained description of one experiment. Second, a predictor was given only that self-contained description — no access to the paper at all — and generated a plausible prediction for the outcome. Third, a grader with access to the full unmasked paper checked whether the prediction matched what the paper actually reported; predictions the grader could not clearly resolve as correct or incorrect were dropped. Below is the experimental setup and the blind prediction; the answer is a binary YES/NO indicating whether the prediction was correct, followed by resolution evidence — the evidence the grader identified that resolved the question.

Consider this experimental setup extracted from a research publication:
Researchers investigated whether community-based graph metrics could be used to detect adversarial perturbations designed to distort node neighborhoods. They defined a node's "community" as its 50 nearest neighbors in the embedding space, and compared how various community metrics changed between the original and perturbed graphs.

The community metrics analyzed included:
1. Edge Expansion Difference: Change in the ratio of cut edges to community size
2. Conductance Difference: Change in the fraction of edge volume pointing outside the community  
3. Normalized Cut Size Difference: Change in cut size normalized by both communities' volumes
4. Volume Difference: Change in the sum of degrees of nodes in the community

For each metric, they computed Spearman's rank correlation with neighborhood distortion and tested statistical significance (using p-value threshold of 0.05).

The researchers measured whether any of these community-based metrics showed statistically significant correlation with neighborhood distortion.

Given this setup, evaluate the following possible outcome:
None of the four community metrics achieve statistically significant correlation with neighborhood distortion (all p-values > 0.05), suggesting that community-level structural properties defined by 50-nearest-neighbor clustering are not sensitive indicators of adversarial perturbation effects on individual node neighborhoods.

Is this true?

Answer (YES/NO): YES